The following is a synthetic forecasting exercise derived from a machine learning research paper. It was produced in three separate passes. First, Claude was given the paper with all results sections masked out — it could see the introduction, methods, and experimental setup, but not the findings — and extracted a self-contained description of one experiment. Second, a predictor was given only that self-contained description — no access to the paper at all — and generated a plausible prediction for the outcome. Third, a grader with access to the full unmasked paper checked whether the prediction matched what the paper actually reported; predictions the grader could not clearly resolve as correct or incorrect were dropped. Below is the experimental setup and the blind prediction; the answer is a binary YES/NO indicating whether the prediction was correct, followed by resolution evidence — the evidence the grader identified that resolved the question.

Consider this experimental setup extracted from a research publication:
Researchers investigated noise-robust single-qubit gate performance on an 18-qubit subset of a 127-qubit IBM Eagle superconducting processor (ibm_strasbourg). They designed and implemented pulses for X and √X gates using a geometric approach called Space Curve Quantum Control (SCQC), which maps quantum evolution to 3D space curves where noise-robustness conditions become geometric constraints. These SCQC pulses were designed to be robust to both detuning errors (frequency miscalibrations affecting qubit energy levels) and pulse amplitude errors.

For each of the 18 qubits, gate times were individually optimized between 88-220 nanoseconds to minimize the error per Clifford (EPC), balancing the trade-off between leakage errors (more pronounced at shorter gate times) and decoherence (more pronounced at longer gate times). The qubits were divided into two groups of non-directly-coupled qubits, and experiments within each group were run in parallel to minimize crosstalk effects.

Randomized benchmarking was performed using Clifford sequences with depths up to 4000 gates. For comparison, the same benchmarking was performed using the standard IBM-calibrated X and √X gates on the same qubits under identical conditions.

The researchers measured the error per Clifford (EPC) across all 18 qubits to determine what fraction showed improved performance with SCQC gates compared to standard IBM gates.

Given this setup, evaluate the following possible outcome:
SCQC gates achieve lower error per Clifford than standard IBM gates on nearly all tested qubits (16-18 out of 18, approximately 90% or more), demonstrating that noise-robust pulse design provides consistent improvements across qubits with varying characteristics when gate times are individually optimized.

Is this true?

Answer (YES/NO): NO